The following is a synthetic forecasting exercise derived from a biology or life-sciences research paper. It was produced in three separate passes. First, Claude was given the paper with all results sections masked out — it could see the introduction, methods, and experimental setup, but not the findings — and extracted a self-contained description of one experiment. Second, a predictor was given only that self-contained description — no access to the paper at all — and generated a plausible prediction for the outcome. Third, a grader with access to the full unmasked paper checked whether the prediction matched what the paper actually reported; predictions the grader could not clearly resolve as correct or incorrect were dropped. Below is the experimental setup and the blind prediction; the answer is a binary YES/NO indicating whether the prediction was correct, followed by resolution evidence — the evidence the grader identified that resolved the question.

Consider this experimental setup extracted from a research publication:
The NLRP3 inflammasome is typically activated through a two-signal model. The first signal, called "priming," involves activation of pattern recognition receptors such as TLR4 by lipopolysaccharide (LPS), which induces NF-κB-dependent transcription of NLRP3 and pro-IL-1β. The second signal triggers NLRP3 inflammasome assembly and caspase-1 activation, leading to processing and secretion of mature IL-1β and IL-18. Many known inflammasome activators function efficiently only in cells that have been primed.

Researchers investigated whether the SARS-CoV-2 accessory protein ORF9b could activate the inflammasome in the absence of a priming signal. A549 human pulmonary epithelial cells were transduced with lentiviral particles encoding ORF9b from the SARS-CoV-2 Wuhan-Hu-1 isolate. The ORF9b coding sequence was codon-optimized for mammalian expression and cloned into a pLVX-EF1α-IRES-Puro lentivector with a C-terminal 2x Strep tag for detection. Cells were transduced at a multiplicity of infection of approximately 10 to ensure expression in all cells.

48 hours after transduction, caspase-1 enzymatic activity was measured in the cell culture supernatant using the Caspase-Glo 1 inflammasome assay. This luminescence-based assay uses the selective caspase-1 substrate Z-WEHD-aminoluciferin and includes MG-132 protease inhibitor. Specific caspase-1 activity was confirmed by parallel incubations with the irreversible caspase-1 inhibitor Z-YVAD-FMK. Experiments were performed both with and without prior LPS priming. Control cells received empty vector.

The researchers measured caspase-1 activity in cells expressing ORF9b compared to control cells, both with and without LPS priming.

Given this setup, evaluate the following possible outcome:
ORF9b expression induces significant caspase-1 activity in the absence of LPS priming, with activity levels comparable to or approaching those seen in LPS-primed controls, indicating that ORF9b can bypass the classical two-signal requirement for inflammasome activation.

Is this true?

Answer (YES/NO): YES